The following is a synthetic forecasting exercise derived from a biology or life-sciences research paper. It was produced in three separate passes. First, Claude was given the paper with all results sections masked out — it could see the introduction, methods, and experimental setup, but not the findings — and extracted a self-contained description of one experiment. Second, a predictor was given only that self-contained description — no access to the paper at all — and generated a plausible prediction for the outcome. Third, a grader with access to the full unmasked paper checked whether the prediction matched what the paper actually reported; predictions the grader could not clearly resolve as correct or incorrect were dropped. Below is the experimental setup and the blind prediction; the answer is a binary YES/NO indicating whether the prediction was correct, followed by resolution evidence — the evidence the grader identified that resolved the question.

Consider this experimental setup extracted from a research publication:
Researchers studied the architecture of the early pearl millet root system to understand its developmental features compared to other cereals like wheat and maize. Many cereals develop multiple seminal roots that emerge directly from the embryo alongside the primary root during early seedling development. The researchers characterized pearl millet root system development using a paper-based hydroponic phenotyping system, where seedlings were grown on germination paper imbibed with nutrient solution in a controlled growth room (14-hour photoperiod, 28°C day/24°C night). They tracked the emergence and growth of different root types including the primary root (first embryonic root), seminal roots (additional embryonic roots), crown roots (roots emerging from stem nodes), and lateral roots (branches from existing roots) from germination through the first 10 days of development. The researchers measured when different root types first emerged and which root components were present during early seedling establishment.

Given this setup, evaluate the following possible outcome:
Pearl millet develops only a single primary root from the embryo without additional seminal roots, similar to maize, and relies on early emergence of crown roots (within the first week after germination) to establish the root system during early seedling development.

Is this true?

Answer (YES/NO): NO